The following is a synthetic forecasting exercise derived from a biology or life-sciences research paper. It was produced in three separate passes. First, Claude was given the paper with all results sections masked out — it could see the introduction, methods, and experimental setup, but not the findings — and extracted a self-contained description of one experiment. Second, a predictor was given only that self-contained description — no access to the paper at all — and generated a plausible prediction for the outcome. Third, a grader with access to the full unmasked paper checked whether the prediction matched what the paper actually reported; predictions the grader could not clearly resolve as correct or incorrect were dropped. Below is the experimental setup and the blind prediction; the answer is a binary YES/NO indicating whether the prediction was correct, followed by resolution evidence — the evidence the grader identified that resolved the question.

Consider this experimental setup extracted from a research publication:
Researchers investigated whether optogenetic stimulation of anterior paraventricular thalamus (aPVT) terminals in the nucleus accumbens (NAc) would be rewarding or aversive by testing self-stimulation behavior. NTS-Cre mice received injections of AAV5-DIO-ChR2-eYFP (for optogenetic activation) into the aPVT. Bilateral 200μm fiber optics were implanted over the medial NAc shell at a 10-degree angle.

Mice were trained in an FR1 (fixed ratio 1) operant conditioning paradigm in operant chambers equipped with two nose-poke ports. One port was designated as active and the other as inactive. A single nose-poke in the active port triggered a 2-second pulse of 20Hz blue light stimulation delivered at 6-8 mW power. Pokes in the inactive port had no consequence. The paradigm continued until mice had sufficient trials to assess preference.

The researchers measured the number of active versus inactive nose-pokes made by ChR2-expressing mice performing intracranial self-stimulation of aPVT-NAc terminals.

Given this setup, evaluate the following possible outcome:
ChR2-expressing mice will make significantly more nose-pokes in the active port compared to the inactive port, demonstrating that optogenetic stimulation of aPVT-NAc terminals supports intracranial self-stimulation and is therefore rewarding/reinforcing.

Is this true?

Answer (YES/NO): NO